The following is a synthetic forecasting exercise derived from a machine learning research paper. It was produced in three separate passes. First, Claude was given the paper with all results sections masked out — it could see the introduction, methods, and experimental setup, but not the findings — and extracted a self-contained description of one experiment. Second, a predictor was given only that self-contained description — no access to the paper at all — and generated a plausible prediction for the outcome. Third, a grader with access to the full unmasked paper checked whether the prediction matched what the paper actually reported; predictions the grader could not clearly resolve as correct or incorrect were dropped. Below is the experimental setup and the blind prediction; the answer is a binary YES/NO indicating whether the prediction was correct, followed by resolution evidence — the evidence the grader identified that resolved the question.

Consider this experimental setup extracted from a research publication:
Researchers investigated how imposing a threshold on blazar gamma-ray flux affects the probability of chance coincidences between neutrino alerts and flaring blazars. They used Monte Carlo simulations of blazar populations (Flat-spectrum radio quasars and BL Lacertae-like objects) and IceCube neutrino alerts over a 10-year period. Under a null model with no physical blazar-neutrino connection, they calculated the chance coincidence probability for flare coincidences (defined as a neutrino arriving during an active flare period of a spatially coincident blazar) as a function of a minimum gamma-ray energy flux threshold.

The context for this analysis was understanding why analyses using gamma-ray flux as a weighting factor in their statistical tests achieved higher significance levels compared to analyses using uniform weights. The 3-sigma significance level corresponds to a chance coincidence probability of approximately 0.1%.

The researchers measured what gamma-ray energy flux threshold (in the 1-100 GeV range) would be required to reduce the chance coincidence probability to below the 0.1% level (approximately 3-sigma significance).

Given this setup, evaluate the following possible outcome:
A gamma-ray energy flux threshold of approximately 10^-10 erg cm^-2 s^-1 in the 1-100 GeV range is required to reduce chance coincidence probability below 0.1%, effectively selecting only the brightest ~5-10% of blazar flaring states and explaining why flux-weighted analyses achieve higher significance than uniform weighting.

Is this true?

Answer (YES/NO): NO